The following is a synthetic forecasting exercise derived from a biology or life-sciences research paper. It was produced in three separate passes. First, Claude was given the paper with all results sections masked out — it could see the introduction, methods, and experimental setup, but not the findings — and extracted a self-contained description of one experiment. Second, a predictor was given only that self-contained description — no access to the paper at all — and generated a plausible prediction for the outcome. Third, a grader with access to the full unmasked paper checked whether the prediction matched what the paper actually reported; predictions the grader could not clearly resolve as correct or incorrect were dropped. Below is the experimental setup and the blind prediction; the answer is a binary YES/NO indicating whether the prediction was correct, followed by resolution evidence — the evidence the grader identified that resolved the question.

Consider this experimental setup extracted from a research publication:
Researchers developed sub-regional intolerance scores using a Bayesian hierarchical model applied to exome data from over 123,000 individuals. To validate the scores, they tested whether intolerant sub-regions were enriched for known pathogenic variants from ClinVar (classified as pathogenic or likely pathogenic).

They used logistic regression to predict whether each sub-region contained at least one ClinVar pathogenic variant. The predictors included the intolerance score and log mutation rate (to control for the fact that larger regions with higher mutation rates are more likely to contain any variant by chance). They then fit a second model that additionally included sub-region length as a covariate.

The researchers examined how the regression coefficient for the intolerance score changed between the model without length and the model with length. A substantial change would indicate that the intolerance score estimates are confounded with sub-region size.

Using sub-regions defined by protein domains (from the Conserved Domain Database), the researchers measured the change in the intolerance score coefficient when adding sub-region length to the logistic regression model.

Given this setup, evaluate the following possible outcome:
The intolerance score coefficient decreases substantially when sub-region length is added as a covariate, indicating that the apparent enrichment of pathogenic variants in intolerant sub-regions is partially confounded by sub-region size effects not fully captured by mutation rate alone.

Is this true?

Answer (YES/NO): NO